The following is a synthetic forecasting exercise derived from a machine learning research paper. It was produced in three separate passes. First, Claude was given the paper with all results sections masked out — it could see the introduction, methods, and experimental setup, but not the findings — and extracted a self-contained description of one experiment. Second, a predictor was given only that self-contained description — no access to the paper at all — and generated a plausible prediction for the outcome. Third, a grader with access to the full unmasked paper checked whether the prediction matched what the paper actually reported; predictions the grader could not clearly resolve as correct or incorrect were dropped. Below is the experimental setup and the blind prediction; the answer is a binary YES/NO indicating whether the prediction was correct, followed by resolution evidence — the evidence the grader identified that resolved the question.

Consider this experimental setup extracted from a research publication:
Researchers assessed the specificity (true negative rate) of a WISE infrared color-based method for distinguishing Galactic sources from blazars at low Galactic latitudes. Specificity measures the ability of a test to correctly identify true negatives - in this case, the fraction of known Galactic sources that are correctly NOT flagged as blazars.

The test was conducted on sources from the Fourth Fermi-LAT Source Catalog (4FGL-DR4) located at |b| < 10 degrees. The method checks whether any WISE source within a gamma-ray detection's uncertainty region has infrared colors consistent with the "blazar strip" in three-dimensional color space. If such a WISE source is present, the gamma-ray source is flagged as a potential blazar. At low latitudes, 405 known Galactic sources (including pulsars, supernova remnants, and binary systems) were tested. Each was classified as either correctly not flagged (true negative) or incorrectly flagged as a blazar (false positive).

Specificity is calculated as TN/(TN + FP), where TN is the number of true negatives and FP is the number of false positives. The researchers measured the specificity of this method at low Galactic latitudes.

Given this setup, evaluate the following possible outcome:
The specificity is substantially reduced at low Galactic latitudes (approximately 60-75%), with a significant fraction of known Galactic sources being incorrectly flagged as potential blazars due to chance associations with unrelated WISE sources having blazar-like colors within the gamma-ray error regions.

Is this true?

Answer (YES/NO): YES